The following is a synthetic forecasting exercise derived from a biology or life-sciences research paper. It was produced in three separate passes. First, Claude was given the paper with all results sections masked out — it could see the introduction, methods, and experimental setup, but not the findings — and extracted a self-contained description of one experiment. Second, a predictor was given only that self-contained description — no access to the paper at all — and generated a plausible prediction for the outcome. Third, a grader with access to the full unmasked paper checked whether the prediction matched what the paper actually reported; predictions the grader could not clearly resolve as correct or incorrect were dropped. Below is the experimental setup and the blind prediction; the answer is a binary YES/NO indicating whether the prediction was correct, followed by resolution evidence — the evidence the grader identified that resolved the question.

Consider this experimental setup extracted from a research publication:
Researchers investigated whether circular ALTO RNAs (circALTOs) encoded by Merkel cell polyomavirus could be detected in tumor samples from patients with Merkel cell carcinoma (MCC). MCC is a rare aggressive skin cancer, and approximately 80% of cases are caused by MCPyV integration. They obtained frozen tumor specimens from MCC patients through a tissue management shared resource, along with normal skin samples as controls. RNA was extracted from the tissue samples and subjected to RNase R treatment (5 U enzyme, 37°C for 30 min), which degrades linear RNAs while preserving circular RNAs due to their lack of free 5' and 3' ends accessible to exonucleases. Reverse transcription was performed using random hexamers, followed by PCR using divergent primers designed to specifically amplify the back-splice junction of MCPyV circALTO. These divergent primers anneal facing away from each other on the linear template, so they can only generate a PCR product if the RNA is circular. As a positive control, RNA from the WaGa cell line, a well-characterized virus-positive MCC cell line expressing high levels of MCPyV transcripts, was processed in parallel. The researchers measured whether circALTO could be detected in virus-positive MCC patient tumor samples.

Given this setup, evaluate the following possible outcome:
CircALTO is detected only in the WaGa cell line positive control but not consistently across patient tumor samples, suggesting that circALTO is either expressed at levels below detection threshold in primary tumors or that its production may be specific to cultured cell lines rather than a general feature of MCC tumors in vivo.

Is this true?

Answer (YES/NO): NO